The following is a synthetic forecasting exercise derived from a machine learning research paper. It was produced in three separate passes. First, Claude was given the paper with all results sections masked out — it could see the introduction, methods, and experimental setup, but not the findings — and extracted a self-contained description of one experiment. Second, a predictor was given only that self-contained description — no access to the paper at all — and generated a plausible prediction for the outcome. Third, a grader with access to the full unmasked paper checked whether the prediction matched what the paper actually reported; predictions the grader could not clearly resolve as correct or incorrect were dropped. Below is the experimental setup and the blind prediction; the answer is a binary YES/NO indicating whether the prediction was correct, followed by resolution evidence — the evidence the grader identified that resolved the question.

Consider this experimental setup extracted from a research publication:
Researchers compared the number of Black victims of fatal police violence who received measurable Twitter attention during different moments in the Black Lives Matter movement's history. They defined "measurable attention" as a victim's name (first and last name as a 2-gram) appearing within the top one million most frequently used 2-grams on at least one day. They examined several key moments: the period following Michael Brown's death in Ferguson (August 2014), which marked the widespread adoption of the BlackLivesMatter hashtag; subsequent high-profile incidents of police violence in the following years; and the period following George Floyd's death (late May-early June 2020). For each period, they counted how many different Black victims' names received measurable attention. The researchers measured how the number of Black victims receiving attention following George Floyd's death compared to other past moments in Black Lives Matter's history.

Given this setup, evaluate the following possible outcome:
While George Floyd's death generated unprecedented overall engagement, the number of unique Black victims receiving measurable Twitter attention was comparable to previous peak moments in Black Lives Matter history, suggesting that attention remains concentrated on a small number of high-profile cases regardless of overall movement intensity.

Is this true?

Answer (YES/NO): NO